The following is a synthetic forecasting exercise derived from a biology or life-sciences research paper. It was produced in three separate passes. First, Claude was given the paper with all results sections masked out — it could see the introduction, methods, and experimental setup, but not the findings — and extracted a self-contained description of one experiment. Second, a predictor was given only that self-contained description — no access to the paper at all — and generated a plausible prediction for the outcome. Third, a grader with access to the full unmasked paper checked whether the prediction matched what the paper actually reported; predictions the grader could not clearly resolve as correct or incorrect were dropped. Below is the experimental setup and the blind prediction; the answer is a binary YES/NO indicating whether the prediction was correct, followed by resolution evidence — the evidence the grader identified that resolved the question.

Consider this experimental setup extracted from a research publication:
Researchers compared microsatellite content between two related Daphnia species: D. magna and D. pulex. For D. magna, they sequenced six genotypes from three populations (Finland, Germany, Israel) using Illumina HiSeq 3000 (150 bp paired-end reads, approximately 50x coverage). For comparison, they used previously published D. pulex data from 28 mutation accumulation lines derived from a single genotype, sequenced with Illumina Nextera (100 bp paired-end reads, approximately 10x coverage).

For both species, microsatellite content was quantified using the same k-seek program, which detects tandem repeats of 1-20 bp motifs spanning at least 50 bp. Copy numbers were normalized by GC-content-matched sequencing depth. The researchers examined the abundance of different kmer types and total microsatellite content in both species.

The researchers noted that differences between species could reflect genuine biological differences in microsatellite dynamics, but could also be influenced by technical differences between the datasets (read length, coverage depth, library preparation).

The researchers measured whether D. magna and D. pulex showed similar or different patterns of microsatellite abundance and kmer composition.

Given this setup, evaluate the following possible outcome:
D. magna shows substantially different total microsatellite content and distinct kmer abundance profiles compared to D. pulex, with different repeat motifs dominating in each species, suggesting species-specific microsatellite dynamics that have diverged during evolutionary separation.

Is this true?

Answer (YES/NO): NO